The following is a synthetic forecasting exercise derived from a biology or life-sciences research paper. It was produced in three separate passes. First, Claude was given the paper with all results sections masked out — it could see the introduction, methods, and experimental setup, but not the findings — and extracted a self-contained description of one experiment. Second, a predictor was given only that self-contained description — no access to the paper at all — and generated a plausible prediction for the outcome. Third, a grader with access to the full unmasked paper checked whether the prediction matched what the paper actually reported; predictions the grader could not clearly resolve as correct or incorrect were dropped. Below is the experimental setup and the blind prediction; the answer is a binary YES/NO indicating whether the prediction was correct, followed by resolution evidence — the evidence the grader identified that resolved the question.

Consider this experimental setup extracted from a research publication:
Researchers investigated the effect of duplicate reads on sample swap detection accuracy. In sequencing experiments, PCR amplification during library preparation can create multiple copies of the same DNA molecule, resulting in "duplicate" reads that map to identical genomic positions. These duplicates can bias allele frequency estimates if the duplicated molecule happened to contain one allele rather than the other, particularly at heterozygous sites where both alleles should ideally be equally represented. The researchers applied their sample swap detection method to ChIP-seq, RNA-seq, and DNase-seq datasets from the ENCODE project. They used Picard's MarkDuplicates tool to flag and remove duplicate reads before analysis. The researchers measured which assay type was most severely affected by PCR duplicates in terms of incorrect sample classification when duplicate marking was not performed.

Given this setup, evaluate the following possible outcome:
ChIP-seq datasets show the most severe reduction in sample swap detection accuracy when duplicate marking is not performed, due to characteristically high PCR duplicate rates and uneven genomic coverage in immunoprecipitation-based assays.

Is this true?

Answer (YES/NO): NO